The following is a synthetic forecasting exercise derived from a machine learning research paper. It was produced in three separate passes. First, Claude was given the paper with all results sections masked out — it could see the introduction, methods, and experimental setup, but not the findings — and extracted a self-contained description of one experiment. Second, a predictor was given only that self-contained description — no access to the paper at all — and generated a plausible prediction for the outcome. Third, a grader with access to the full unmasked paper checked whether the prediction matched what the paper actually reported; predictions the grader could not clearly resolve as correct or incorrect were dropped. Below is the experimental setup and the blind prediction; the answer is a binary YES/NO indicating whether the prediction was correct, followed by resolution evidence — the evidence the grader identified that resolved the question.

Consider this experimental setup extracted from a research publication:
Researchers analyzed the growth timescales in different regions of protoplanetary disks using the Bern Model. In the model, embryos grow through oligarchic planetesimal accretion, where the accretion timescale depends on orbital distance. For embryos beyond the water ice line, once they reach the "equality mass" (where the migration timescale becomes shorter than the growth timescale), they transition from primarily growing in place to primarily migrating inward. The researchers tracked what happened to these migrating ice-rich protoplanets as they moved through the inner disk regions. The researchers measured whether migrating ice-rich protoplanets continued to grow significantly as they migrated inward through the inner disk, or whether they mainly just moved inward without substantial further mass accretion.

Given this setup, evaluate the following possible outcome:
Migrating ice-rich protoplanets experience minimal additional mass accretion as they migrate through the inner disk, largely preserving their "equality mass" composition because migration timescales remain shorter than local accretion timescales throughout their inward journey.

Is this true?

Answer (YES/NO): NO